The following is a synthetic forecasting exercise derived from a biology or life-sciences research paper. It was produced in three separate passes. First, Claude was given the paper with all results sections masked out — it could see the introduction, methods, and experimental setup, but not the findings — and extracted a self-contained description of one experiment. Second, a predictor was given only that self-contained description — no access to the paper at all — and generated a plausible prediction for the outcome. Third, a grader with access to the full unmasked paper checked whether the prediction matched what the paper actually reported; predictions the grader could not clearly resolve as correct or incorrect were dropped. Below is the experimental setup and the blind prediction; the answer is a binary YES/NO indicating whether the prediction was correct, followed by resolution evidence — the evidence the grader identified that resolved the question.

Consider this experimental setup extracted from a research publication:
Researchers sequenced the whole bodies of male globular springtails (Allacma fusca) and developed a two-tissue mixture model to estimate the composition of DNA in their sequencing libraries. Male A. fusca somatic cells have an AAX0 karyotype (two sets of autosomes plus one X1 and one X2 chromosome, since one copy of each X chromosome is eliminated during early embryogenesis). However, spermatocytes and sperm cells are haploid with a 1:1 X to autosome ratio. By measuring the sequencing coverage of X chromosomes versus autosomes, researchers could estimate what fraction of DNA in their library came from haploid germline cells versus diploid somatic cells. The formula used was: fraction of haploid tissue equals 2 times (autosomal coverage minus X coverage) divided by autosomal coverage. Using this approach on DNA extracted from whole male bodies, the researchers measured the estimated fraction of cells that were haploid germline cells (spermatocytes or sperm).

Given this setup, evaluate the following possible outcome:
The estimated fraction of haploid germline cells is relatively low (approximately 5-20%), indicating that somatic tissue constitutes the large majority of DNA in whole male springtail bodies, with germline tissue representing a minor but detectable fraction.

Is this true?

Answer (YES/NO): NO